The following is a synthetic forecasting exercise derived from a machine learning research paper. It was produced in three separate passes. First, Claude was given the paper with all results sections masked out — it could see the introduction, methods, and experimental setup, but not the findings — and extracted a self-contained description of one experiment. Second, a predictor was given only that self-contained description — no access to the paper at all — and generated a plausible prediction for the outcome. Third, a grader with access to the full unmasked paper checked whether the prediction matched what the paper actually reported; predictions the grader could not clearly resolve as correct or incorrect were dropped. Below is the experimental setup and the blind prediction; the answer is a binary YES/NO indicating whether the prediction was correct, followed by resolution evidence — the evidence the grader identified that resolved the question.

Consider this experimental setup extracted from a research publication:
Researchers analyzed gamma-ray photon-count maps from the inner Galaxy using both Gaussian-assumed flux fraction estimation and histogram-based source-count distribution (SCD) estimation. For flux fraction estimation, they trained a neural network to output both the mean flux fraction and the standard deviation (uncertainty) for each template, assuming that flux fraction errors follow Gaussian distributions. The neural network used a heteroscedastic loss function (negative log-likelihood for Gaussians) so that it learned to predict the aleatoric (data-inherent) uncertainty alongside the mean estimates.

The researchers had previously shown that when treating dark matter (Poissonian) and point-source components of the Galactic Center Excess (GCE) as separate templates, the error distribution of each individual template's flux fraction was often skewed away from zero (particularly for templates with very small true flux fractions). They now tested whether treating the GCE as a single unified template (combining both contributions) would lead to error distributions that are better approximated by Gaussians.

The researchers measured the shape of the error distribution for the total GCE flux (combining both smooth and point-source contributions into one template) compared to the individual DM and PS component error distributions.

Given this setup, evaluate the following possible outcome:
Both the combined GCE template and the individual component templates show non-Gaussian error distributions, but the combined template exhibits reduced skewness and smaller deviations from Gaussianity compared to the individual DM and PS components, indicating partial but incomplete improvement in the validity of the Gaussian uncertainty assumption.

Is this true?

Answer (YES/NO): NO